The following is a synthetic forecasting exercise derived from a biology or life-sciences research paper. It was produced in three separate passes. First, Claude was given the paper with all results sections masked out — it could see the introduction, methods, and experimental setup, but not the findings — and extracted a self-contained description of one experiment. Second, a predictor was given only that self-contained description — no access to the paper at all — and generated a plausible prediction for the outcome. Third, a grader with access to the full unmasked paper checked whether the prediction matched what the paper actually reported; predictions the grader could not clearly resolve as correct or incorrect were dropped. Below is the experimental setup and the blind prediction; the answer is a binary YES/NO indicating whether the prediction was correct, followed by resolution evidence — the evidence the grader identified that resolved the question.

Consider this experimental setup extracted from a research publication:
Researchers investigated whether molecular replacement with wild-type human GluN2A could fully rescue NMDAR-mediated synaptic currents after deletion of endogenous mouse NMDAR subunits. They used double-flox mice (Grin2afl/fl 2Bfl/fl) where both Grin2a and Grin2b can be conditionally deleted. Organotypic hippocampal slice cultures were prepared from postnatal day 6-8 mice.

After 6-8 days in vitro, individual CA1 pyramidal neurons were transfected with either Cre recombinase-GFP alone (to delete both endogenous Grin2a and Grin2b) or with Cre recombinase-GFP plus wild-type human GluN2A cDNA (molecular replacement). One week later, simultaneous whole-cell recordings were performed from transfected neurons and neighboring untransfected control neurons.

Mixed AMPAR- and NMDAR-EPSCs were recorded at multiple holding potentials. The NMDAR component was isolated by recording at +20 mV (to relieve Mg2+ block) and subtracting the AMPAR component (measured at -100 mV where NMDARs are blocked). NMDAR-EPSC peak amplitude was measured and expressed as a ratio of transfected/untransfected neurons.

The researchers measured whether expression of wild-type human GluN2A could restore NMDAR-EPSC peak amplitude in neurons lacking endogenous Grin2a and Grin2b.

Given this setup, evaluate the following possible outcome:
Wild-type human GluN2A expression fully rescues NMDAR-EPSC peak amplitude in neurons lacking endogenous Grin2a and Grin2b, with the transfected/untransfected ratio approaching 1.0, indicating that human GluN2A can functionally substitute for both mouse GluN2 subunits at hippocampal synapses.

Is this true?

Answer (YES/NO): NO